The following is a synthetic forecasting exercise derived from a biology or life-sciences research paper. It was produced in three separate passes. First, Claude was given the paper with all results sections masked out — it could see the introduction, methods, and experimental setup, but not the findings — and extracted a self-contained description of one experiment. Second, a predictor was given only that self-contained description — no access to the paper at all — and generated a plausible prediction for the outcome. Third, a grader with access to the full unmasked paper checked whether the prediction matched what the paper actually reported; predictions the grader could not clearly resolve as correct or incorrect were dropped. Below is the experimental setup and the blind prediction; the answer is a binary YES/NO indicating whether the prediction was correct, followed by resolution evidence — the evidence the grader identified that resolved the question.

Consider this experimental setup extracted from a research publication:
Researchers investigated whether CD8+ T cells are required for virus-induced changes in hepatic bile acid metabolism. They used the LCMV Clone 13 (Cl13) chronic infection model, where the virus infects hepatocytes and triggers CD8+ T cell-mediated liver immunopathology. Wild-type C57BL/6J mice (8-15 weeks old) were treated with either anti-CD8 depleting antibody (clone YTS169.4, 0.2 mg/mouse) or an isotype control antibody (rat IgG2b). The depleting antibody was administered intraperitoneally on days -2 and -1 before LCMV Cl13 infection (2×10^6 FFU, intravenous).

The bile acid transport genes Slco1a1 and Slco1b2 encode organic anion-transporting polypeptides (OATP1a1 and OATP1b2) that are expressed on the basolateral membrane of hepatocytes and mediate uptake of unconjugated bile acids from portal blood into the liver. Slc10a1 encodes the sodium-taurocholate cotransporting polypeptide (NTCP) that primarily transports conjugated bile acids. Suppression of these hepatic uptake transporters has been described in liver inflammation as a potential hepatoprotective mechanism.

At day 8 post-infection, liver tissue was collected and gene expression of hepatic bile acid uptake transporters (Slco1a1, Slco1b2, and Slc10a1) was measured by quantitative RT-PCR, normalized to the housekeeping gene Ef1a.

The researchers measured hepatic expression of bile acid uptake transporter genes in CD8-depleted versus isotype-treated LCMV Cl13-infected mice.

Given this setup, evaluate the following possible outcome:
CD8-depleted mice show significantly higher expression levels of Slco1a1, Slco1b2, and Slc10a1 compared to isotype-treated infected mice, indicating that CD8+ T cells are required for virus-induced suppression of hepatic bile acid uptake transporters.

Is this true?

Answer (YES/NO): YES